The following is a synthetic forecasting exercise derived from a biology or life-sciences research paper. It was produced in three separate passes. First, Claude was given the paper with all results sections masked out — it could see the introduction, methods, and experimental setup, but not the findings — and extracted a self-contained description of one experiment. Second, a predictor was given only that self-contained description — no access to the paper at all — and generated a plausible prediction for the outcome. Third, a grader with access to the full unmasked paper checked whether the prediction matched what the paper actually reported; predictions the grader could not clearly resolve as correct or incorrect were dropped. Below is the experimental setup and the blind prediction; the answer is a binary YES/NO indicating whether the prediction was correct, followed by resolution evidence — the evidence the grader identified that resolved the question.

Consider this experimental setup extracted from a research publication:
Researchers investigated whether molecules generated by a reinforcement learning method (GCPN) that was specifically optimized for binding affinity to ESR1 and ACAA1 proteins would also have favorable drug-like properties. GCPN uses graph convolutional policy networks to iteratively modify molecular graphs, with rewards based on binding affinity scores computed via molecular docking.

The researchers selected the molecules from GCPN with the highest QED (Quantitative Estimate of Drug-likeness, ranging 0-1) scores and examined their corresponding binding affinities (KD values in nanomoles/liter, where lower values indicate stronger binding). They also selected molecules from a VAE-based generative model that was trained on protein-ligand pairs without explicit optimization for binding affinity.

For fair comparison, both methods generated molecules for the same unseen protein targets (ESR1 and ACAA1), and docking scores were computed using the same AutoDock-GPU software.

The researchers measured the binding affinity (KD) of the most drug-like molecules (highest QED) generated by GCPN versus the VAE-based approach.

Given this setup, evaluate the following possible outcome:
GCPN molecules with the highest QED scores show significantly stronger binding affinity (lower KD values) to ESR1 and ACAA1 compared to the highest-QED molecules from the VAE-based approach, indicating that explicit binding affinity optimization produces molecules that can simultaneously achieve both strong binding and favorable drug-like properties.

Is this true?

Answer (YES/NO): NO